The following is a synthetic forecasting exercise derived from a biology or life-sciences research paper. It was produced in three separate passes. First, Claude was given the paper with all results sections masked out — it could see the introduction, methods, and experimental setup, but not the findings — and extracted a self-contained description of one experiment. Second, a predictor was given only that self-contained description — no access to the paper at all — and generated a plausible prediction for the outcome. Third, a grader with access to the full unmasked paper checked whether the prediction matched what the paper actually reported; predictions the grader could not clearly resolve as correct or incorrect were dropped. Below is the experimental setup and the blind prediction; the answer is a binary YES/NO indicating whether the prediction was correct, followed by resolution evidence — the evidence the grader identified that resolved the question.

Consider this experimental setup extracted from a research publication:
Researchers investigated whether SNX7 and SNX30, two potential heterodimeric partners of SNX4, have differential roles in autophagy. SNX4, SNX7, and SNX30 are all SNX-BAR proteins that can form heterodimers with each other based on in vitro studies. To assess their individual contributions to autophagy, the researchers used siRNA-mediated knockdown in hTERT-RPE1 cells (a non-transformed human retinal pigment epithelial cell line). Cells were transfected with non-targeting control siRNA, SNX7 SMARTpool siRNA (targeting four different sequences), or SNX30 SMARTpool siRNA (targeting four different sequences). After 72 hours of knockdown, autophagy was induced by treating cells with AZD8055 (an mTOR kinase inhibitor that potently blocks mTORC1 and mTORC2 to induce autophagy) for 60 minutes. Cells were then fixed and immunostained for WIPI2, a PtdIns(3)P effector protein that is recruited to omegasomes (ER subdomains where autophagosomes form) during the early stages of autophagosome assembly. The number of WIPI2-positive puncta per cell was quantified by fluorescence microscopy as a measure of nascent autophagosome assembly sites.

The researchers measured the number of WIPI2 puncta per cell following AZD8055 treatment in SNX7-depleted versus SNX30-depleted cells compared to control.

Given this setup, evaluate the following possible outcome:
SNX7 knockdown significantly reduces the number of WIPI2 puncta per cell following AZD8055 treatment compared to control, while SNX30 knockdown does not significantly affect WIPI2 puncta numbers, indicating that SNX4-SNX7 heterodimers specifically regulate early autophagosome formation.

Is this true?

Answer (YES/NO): NO